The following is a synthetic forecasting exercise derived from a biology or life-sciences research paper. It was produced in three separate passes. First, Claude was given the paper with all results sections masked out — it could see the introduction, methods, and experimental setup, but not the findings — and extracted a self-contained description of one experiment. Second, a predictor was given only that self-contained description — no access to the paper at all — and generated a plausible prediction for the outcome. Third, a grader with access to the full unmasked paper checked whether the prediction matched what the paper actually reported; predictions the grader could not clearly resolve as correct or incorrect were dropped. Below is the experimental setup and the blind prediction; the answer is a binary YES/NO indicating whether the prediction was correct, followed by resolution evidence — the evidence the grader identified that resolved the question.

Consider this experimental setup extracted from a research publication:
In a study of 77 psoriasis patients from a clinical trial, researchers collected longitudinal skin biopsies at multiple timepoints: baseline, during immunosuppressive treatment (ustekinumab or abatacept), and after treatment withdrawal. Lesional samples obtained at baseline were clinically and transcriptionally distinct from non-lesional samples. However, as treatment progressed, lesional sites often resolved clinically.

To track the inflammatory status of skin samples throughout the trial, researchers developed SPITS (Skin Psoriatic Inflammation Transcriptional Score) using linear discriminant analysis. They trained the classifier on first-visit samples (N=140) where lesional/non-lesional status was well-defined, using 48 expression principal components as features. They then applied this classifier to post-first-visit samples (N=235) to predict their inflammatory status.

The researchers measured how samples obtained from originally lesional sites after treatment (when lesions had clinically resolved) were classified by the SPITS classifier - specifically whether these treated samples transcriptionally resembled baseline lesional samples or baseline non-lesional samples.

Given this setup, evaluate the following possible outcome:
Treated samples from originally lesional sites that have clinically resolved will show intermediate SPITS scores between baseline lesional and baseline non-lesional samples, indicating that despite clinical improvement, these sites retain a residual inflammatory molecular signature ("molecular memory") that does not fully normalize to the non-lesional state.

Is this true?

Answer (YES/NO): NO